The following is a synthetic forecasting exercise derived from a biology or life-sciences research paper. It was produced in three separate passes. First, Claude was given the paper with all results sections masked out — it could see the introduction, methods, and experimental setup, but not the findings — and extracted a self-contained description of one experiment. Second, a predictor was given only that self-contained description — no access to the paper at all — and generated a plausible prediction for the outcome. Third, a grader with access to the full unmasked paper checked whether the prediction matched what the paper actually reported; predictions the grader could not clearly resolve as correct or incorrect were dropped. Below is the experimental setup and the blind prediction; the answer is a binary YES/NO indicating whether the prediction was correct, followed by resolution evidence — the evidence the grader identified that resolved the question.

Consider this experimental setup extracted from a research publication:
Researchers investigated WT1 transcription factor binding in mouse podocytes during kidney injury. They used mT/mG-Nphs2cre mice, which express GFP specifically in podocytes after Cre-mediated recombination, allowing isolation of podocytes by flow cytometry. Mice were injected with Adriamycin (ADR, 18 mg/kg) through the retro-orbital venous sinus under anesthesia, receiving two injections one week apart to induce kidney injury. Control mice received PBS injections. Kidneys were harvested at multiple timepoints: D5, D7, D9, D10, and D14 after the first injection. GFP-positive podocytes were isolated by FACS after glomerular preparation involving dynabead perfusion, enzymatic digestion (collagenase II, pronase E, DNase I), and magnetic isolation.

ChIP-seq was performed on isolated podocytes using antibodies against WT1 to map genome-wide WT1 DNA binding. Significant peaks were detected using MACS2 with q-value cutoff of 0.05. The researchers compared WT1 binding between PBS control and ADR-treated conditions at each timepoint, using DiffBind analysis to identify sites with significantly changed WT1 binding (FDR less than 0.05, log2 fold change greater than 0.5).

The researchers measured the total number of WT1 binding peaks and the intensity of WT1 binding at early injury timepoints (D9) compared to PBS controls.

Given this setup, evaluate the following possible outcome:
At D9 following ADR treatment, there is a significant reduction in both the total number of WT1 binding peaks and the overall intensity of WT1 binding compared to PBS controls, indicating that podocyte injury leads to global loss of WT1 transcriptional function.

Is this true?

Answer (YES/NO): NO